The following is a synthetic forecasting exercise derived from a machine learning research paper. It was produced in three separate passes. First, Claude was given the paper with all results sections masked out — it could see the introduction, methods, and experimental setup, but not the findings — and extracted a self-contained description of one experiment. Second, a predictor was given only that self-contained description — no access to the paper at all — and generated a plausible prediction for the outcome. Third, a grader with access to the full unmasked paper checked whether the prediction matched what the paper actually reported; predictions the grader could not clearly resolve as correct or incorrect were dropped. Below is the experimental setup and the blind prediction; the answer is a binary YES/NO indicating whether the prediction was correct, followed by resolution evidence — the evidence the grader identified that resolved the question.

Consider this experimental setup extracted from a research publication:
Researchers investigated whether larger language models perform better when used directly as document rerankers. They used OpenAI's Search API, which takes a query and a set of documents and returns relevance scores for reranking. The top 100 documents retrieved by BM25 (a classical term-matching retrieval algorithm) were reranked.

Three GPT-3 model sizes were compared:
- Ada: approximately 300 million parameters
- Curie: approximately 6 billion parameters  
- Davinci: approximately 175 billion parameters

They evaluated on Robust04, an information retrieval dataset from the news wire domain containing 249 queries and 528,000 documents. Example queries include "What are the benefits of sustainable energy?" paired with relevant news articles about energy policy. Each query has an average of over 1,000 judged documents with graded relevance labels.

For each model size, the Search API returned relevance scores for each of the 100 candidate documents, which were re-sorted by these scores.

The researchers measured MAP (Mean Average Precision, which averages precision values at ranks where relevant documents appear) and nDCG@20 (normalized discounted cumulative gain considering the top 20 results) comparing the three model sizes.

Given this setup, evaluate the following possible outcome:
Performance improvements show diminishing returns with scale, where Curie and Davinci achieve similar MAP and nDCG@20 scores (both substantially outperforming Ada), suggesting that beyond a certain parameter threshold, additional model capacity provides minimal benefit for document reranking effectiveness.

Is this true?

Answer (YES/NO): YES